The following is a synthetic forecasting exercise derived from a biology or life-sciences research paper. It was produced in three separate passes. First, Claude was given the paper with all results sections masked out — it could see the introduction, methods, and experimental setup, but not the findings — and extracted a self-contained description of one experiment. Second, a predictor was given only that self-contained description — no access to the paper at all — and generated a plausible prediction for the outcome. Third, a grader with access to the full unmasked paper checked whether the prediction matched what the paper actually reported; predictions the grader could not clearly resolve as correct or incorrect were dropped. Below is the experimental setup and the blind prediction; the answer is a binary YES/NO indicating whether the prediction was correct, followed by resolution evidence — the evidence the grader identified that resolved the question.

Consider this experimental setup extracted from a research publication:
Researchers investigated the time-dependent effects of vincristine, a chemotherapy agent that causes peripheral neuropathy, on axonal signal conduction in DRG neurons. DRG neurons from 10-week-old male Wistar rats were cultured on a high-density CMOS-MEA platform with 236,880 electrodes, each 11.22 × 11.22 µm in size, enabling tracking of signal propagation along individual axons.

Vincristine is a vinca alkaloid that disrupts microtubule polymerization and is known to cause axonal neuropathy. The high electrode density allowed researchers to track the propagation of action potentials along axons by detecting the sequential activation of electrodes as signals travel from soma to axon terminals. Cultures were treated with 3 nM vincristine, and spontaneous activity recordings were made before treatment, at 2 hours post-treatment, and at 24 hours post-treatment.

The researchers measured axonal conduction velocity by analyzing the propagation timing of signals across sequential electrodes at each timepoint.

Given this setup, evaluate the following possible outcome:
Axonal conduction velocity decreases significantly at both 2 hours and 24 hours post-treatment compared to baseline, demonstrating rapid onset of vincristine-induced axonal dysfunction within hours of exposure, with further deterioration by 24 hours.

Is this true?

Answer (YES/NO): NO